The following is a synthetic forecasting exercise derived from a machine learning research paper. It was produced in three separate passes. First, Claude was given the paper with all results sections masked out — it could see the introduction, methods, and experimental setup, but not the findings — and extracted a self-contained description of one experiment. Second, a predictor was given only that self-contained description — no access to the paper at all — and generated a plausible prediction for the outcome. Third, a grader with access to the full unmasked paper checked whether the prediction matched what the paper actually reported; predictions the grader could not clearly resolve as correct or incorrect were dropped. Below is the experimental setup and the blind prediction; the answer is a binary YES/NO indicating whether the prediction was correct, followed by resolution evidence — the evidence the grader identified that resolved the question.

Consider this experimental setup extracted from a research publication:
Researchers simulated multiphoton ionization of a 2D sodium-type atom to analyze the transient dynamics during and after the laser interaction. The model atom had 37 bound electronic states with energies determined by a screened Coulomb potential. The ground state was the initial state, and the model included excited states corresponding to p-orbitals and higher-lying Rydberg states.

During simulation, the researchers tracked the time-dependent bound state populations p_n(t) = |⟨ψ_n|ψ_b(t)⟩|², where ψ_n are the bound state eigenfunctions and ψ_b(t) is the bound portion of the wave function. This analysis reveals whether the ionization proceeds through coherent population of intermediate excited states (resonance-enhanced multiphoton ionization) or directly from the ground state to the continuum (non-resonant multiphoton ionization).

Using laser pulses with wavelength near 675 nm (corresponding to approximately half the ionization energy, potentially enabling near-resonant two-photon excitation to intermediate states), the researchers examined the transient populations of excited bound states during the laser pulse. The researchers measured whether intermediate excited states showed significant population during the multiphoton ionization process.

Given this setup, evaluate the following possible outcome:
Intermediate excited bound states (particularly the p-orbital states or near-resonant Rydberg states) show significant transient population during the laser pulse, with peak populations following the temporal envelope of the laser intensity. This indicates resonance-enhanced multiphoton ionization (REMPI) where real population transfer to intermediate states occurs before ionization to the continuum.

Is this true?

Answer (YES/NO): NO